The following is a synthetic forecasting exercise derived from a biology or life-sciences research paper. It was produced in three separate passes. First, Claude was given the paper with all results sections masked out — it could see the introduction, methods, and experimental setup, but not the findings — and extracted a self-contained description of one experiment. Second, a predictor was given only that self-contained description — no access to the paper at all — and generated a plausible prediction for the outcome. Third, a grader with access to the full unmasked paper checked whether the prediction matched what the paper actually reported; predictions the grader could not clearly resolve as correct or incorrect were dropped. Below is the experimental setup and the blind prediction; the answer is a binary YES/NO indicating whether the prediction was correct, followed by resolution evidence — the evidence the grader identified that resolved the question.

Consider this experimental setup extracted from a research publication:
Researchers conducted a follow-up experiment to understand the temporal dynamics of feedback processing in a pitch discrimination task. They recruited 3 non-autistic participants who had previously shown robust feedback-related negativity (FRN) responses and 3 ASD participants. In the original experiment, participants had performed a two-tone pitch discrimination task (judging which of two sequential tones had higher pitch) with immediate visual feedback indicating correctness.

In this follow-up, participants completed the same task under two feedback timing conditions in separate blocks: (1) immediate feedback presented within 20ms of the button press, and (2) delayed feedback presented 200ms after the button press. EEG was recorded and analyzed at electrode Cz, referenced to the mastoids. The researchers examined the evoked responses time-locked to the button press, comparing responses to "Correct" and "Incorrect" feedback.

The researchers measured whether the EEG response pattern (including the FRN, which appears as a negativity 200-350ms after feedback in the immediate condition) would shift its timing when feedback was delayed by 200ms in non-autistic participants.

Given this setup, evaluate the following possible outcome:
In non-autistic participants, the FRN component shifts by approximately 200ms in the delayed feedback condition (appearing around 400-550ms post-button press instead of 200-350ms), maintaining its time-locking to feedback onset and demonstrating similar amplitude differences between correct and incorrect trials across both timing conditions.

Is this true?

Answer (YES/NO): YES